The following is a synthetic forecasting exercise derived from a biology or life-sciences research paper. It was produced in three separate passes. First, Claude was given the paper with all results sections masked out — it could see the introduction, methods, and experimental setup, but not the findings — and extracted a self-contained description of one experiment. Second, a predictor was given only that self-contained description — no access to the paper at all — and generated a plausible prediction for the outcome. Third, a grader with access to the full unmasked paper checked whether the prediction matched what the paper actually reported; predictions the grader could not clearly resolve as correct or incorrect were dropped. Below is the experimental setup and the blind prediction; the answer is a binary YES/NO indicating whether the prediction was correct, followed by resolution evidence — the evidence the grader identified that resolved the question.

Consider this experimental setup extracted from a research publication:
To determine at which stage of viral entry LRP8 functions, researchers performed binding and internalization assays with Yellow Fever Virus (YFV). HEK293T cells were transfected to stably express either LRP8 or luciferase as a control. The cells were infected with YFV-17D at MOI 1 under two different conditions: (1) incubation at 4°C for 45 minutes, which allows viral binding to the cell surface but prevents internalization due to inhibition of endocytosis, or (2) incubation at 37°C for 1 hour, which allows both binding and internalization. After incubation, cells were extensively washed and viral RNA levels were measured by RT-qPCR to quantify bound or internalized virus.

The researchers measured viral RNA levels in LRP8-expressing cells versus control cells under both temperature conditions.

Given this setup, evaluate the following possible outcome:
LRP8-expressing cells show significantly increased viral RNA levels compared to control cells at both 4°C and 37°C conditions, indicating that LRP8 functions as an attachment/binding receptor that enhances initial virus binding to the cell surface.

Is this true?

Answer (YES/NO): YES